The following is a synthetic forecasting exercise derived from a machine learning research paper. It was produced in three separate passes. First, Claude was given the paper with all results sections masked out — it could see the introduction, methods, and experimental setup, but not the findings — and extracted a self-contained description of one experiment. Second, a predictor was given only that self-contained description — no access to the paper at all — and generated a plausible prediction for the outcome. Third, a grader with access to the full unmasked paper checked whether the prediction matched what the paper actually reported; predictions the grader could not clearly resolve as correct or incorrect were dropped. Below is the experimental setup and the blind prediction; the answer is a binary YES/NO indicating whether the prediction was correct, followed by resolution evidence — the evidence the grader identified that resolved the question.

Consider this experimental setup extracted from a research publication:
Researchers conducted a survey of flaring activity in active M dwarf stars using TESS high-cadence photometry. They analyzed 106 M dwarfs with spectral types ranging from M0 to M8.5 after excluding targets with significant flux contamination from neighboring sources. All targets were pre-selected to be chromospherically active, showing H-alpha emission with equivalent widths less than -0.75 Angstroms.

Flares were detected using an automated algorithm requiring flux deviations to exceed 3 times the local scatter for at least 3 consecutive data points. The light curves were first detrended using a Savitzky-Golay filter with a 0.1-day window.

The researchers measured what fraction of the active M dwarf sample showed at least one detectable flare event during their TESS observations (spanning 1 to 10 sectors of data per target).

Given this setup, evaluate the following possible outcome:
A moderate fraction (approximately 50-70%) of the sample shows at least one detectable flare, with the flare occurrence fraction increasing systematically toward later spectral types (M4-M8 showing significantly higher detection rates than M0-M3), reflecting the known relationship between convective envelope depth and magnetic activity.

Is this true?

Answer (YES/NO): NO